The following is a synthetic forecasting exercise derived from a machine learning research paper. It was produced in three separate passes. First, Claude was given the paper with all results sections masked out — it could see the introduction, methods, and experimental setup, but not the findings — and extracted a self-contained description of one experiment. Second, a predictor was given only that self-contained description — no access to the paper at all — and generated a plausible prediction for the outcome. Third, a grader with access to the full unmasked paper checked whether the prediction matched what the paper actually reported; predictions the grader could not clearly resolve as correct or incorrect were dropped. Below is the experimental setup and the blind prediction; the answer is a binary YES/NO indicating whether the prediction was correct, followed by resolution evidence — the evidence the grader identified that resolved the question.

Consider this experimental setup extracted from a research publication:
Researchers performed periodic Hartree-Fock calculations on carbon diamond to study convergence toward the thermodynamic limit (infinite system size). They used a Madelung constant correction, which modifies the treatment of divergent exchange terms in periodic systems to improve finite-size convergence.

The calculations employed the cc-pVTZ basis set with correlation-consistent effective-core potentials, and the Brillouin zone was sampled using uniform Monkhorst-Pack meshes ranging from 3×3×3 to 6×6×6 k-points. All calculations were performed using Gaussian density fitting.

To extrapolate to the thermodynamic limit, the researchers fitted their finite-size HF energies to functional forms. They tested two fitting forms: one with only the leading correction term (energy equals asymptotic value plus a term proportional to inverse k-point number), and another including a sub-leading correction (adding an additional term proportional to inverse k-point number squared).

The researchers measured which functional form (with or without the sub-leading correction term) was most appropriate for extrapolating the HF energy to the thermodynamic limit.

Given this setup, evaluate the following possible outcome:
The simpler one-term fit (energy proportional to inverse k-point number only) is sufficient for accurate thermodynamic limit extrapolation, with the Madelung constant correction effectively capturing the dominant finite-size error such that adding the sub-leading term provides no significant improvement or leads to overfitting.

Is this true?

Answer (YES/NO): NO